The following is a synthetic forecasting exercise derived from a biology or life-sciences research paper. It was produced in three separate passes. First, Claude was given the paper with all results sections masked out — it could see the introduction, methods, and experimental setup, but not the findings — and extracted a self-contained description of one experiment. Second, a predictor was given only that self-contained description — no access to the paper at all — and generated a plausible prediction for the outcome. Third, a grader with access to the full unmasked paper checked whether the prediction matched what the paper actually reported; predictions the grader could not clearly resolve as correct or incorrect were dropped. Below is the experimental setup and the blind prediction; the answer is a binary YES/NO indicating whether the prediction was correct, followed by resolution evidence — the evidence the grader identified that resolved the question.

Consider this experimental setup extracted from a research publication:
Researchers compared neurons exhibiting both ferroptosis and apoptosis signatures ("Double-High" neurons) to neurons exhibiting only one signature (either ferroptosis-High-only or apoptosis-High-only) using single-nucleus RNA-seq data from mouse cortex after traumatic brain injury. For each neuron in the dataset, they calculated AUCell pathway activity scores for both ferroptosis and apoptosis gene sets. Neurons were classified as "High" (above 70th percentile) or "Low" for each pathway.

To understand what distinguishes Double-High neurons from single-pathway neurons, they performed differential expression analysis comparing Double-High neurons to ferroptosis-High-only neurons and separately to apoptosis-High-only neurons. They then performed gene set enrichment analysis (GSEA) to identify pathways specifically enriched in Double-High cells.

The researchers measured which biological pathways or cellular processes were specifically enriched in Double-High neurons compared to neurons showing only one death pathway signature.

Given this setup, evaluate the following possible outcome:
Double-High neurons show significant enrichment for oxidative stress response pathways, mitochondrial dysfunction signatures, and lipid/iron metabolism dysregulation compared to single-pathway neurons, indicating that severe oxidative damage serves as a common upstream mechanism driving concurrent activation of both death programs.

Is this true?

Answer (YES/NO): NO